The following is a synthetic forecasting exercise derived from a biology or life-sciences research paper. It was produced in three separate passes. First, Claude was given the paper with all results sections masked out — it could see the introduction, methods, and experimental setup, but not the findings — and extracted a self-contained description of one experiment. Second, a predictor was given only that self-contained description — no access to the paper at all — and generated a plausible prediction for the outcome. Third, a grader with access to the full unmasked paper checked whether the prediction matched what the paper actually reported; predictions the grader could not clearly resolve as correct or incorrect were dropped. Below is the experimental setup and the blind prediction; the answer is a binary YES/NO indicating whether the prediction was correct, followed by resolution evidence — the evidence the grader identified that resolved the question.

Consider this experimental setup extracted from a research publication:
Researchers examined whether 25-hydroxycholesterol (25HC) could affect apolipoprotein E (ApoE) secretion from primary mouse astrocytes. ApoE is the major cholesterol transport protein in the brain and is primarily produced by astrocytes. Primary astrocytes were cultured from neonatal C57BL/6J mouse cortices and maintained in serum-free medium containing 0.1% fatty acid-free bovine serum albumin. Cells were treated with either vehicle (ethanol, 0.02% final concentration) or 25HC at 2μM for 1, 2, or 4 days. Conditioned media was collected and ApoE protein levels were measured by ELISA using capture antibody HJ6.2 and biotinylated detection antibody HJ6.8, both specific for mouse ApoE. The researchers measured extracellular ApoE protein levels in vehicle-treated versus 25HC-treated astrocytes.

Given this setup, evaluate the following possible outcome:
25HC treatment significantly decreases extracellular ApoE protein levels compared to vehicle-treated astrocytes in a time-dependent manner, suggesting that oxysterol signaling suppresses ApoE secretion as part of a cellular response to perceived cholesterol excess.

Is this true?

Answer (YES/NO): NO